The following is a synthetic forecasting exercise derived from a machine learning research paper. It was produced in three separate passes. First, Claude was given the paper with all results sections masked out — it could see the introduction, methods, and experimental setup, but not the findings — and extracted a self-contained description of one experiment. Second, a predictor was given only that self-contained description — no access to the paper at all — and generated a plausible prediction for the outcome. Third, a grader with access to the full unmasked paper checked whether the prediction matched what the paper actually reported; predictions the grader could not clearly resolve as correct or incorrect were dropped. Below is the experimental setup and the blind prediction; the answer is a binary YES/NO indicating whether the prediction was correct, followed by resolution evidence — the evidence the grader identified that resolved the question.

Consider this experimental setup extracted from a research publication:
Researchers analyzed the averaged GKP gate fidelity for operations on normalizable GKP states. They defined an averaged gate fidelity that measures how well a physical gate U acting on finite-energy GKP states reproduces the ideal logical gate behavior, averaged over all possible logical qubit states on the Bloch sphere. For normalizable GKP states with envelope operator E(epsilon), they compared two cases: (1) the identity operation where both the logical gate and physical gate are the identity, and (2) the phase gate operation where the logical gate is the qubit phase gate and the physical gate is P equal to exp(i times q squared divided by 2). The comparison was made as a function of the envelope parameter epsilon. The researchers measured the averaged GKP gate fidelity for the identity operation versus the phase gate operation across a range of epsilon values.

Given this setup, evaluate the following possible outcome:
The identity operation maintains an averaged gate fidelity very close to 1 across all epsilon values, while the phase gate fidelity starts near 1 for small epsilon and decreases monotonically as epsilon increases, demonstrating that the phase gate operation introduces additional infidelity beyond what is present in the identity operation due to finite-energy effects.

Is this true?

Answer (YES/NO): NO